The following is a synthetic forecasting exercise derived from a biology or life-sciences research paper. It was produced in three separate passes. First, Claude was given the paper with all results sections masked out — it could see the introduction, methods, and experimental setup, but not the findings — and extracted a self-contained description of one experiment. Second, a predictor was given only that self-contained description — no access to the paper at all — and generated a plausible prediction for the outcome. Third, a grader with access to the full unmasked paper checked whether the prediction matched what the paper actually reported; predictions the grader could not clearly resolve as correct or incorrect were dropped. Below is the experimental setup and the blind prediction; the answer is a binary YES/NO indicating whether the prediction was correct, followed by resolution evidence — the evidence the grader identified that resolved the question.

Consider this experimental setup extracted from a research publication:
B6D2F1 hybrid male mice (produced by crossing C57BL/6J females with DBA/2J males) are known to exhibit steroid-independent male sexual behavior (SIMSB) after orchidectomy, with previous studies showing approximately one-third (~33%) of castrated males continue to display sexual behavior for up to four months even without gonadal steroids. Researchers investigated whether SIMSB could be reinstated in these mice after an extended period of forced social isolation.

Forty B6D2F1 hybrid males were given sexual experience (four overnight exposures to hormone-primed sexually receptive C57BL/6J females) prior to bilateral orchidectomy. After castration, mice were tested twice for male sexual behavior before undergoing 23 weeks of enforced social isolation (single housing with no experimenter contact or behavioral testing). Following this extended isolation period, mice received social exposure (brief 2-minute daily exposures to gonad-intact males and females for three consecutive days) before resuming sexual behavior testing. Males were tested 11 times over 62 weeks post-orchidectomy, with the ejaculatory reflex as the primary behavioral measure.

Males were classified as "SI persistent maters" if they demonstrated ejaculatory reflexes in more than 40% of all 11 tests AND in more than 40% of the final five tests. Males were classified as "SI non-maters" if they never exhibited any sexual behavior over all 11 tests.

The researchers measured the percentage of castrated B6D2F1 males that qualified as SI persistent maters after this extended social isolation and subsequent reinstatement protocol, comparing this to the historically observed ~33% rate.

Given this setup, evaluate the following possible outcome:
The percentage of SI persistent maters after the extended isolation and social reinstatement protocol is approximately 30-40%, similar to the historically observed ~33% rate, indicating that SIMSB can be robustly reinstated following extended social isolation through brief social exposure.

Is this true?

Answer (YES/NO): NO